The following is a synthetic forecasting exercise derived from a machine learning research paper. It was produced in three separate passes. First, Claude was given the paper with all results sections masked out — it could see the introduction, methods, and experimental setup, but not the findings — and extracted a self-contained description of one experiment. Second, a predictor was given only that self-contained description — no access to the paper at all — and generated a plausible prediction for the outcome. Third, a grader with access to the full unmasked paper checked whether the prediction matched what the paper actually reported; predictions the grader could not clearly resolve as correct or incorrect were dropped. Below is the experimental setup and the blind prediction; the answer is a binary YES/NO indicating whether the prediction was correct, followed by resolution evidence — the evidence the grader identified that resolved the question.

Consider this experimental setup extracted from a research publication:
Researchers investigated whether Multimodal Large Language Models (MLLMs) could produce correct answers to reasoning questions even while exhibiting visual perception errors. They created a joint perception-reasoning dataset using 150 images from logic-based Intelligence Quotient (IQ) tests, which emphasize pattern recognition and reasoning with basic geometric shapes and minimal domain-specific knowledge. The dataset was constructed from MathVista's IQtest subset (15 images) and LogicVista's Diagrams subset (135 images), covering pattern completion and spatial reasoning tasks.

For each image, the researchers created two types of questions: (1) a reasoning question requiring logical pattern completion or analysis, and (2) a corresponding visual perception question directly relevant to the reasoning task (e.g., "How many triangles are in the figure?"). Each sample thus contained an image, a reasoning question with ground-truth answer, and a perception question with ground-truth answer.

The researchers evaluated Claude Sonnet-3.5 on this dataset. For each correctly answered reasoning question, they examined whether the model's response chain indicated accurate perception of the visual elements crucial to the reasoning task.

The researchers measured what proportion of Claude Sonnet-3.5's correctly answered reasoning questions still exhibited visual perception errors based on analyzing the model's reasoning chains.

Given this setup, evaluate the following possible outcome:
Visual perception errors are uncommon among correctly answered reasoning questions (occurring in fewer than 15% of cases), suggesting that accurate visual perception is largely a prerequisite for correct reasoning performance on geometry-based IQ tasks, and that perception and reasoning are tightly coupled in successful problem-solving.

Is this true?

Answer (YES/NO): NO